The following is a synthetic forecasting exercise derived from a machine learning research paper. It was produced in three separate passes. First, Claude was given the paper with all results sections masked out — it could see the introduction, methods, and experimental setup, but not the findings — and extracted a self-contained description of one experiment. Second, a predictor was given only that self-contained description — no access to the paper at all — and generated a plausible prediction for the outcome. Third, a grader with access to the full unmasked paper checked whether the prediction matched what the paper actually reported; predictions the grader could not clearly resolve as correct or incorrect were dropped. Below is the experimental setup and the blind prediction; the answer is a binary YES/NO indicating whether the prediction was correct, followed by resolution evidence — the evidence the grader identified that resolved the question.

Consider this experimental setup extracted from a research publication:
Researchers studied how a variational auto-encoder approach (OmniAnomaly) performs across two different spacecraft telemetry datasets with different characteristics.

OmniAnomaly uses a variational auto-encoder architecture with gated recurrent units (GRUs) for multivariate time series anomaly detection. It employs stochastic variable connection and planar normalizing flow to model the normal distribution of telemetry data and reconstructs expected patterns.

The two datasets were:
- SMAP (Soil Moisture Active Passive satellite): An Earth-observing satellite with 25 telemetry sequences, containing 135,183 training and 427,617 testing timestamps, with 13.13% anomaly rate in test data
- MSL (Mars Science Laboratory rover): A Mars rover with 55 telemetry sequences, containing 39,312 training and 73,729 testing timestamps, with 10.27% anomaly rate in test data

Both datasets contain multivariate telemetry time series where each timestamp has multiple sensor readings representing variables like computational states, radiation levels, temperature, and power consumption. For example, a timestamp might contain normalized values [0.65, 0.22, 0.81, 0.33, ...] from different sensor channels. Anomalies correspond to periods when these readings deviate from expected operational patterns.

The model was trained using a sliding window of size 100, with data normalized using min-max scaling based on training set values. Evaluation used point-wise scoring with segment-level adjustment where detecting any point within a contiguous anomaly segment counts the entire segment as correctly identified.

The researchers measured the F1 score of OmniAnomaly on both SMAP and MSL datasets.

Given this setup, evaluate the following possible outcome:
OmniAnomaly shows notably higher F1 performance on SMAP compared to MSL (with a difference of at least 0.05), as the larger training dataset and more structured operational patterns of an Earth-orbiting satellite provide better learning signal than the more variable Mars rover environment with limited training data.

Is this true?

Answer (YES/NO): NO